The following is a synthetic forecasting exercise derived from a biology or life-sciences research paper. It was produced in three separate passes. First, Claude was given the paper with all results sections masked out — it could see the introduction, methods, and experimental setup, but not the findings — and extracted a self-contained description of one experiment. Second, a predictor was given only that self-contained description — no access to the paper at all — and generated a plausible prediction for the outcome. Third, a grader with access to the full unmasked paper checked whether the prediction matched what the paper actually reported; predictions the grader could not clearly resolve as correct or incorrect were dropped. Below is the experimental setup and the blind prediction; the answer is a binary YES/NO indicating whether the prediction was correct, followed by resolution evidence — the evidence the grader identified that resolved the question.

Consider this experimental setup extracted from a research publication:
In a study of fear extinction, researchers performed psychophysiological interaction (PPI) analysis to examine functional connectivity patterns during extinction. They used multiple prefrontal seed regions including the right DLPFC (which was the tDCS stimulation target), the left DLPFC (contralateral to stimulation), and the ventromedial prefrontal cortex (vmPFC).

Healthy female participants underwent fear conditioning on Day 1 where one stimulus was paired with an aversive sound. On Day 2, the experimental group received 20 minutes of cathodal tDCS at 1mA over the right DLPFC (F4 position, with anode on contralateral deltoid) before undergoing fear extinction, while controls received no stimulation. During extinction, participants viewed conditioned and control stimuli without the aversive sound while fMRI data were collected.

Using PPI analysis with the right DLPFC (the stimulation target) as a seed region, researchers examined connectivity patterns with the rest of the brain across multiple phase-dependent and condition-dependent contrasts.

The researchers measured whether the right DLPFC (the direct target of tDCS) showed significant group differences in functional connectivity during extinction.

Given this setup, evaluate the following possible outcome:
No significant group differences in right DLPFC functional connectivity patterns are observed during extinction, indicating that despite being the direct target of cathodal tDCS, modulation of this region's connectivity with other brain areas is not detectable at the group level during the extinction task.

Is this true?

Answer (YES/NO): YES